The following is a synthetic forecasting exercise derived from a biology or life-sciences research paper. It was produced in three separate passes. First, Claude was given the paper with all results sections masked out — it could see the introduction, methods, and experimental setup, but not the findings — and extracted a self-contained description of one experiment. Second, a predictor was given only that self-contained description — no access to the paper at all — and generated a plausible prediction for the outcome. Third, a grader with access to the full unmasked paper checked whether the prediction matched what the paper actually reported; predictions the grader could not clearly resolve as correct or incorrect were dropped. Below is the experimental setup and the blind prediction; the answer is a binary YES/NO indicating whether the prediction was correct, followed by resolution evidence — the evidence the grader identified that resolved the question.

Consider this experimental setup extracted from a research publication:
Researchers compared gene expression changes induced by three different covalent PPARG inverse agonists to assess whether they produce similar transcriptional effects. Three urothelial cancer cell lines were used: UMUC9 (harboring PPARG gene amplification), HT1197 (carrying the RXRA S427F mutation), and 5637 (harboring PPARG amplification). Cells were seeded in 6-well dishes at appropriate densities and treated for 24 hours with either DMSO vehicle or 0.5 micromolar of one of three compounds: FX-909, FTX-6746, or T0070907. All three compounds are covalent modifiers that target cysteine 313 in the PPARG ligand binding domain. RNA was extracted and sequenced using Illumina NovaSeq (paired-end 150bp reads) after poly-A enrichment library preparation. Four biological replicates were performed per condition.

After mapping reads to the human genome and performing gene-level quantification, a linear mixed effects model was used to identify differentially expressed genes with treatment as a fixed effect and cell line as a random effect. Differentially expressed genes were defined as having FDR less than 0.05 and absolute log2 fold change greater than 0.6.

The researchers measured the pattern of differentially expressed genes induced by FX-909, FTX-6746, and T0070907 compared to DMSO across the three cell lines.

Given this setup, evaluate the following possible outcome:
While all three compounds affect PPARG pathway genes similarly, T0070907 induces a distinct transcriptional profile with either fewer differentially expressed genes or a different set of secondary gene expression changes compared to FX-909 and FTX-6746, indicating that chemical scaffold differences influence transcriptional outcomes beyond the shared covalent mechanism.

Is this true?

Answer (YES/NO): NO